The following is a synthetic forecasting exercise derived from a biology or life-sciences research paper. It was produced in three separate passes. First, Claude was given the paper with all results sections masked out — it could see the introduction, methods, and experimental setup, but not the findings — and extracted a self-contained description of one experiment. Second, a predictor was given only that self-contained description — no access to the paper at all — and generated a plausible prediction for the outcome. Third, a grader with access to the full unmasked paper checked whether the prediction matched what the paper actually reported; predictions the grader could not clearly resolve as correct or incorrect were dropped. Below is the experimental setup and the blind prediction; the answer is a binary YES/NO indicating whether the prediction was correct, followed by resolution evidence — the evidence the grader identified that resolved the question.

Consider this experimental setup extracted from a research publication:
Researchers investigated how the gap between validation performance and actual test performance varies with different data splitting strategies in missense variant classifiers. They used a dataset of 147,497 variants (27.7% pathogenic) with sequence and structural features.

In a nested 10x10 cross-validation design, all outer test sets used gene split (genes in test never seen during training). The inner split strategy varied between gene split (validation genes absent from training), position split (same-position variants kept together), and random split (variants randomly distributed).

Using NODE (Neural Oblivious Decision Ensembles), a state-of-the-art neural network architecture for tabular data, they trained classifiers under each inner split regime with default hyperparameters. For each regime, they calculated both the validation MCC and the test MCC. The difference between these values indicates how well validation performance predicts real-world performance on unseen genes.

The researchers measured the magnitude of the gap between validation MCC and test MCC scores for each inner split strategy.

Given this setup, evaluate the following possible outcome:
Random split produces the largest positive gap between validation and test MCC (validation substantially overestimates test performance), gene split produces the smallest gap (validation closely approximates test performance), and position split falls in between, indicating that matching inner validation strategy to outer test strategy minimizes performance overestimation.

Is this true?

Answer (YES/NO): NO